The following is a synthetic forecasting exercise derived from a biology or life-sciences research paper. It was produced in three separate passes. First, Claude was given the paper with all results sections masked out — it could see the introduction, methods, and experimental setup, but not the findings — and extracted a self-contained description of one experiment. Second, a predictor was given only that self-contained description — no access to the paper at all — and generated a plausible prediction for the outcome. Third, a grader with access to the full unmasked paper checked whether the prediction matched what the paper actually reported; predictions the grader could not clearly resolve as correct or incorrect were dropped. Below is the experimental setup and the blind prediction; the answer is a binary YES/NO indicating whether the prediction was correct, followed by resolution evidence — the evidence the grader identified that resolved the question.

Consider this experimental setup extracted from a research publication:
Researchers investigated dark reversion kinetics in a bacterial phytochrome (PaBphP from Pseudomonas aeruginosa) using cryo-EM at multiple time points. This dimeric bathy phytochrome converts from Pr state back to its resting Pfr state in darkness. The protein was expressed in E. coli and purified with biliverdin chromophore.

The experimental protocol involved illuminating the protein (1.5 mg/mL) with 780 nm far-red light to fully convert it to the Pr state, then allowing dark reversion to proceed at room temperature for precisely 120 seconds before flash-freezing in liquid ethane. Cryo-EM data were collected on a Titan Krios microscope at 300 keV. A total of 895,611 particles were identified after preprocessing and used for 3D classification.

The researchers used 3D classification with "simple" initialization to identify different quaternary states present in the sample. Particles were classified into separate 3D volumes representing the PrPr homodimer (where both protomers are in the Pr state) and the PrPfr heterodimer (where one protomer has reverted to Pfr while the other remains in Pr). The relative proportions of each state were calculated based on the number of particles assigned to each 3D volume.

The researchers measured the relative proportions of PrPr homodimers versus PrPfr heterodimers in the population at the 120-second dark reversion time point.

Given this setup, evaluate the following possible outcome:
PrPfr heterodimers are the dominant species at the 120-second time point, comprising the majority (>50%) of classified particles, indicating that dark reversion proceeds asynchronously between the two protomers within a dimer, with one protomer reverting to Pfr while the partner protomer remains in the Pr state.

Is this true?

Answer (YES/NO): YES